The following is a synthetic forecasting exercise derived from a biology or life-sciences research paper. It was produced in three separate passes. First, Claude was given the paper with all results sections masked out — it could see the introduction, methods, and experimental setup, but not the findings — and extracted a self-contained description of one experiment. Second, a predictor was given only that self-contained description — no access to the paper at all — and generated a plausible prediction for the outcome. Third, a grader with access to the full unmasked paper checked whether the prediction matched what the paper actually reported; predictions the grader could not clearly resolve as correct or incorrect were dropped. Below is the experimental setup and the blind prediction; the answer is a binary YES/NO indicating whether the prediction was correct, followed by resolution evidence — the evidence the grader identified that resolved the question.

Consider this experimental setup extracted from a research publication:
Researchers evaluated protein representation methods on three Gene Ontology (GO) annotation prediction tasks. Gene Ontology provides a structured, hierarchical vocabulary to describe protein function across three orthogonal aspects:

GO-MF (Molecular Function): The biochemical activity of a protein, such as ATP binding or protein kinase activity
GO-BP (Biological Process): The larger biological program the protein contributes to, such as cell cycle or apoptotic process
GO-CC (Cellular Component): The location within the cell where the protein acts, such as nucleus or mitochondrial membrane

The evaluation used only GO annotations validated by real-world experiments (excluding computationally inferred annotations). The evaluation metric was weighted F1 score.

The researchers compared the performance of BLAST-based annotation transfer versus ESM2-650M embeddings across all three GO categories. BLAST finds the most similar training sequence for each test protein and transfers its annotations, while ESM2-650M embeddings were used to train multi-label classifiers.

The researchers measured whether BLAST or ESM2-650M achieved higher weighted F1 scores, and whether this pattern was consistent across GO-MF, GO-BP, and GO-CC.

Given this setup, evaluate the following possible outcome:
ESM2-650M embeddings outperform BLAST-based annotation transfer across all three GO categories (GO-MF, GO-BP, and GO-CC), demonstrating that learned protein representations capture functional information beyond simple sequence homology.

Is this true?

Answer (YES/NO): NO